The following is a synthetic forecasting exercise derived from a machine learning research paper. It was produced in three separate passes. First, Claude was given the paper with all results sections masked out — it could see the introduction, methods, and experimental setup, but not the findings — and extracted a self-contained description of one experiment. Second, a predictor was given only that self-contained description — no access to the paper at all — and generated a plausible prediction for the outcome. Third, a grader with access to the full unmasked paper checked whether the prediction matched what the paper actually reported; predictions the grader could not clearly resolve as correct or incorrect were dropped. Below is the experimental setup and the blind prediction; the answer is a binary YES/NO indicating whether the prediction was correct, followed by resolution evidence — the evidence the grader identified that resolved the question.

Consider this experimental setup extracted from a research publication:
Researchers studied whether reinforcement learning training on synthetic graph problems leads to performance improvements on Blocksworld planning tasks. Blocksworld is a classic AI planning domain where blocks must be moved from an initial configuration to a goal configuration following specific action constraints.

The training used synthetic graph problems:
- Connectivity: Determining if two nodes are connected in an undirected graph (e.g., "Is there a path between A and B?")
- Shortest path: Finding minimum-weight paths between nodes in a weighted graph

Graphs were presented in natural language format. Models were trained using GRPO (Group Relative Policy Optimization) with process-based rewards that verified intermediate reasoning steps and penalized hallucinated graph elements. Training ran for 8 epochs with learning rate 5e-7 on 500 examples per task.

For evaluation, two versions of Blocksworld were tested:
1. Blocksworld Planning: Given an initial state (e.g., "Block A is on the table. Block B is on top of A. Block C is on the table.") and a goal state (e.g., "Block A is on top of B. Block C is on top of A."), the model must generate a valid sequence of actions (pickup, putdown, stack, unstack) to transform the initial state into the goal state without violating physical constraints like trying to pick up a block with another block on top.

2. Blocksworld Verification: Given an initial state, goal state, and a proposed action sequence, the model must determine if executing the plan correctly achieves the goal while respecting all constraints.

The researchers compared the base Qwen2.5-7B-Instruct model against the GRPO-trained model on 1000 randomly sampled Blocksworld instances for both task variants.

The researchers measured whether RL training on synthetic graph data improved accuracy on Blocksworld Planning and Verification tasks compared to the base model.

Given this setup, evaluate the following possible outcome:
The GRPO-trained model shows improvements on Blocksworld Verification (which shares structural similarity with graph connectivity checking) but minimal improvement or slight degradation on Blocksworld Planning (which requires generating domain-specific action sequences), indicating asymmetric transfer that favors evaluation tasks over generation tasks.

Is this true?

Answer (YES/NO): NO